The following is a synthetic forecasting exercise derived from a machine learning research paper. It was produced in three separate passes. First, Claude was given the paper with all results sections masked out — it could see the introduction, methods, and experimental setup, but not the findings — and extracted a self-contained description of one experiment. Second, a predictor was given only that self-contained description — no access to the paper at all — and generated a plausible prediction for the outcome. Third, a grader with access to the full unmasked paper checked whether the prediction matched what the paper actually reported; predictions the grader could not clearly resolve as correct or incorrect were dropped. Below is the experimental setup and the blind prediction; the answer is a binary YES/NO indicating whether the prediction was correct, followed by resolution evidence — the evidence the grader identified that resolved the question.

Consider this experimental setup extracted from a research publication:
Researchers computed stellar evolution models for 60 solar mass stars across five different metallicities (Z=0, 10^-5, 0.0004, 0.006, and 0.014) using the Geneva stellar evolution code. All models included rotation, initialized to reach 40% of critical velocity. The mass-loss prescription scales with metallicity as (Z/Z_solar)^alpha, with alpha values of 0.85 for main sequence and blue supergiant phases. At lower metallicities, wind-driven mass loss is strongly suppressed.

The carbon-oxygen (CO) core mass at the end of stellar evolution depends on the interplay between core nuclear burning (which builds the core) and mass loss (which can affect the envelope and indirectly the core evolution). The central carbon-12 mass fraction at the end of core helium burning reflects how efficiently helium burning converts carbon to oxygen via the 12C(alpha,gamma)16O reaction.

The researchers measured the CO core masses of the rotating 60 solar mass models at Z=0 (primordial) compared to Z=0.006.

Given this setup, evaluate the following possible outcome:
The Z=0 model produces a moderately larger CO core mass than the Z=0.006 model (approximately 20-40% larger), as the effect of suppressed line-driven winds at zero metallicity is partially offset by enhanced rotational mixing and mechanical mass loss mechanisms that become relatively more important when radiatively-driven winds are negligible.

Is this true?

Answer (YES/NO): NO